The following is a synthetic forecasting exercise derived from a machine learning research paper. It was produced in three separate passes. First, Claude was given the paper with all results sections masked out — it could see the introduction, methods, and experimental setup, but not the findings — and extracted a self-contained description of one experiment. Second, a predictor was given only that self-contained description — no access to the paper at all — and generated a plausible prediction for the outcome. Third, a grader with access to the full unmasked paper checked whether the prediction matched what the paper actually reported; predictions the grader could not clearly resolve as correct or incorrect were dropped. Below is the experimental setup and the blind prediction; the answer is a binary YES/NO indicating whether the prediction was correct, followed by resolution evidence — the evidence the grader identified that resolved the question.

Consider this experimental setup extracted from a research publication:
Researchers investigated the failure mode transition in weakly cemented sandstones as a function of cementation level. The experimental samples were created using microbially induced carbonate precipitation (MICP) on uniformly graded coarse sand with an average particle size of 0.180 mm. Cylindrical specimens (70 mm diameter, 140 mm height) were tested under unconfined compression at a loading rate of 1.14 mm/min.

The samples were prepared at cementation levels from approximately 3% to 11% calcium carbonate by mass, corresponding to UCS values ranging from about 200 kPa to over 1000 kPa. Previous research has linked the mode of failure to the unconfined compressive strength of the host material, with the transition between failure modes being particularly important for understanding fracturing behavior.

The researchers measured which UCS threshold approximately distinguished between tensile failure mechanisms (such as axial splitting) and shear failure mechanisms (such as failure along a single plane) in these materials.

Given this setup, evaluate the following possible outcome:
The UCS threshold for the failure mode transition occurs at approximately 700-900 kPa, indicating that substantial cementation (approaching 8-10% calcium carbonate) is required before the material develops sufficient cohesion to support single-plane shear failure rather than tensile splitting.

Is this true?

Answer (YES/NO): NO